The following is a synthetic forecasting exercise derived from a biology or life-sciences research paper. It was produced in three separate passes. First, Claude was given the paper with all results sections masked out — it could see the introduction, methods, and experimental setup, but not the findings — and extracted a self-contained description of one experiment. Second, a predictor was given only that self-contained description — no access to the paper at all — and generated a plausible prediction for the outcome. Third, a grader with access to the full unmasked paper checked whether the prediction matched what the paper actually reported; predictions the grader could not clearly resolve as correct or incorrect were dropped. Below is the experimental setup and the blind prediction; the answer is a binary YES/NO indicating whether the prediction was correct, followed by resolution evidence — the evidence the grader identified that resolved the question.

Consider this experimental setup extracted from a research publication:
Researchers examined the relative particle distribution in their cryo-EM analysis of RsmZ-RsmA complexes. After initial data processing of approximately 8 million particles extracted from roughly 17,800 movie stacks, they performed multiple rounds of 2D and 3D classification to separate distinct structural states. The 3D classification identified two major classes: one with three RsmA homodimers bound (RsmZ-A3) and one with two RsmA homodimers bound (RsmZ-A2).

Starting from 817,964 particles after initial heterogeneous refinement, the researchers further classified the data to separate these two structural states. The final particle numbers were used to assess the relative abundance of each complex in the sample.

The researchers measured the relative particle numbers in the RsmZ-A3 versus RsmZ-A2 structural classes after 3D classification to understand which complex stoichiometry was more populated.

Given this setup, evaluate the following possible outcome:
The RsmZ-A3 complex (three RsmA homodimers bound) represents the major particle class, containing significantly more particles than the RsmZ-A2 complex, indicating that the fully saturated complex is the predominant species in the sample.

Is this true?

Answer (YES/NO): YES